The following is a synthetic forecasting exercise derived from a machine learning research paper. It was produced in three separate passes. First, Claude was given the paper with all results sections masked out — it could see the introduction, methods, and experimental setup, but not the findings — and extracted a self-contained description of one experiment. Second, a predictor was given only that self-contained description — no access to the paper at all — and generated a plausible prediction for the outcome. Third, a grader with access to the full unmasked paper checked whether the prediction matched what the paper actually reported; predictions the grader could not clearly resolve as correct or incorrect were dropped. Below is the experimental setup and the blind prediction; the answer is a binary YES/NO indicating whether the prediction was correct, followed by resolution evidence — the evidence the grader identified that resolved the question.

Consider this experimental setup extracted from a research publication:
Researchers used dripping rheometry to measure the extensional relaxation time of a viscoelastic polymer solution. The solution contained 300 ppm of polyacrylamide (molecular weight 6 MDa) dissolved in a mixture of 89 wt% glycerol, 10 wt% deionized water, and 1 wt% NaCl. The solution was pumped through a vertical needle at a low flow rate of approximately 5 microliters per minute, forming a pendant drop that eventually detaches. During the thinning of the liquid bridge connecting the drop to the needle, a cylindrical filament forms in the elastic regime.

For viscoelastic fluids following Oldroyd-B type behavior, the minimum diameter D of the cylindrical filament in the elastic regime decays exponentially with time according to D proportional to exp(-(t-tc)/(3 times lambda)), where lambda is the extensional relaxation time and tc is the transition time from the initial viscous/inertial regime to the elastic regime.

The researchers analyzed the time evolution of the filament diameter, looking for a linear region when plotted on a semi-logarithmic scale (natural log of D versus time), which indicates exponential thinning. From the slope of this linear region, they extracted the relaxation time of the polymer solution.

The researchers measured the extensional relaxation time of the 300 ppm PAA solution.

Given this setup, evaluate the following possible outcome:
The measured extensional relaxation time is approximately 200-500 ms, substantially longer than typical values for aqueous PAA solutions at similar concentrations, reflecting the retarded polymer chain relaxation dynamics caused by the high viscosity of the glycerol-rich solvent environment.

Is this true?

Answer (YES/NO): NO